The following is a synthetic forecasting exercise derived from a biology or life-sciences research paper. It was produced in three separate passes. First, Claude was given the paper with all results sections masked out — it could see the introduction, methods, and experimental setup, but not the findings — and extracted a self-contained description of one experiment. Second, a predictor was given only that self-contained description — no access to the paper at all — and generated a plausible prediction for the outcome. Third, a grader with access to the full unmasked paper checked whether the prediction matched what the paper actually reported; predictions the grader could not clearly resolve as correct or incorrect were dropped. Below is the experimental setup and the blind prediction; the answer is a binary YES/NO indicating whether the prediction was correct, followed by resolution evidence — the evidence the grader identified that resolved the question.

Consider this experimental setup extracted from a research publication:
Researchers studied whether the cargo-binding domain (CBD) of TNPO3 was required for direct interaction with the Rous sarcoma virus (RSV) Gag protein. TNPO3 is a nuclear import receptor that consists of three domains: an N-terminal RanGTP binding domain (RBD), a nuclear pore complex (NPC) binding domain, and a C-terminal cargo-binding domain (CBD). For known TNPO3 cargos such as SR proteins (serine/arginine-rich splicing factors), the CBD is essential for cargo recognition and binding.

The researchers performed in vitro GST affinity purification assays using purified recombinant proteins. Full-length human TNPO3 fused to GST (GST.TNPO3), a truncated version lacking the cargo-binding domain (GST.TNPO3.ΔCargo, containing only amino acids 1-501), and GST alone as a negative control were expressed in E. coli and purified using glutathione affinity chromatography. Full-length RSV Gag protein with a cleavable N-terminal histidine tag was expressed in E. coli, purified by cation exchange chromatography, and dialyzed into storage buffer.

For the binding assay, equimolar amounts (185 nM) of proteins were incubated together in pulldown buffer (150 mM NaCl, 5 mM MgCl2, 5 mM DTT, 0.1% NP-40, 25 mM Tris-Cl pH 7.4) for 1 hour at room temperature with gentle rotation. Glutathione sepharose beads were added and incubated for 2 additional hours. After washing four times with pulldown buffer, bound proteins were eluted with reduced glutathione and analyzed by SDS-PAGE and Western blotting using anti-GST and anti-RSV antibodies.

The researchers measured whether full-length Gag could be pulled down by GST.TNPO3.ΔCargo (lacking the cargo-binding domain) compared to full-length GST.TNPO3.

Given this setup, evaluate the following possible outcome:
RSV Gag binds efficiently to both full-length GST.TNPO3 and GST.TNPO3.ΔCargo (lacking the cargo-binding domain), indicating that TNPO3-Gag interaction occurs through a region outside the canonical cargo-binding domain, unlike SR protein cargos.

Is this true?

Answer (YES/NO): YES